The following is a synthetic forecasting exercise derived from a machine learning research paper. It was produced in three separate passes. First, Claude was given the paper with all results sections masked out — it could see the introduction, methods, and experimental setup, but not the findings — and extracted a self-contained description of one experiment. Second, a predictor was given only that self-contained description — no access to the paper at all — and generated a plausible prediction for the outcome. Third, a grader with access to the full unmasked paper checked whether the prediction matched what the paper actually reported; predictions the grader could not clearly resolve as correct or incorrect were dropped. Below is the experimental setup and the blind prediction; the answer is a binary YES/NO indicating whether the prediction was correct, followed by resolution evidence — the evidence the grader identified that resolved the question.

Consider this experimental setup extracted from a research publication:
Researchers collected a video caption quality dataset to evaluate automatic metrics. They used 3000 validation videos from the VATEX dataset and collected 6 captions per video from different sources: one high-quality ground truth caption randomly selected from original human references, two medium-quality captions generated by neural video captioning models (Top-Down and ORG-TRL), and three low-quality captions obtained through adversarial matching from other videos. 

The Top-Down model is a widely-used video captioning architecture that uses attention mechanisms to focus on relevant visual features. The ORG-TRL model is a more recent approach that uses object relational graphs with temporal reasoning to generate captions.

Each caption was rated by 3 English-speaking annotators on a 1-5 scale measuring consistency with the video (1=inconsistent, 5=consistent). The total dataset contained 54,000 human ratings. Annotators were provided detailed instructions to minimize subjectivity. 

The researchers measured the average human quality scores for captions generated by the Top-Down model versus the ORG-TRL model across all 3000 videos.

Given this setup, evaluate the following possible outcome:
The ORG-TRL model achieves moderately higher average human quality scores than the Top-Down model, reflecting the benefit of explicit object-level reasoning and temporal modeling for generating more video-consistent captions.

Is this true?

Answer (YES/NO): NO